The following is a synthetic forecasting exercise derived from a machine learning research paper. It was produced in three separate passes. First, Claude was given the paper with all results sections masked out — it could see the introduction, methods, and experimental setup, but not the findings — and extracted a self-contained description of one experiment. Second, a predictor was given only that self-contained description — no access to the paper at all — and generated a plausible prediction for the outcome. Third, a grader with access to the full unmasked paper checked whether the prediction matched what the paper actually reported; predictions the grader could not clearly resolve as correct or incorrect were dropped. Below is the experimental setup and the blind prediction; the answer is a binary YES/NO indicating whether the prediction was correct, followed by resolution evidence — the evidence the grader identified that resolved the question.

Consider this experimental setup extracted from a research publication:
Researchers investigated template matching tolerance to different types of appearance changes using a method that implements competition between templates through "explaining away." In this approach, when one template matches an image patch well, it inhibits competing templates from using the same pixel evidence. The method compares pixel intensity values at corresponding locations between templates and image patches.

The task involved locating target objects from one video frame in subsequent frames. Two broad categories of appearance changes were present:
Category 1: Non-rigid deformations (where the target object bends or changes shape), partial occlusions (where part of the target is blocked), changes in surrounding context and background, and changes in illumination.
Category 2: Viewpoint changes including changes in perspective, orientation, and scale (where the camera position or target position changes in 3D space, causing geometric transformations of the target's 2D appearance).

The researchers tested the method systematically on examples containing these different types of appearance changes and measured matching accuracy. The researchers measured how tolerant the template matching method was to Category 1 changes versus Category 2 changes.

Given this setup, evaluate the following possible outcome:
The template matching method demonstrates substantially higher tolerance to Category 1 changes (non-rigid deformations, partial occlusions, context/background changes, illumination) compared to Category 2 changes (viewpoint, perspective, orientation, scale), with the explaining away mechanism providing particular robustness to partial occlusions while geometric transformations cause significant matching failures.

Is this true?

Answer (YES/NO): NO